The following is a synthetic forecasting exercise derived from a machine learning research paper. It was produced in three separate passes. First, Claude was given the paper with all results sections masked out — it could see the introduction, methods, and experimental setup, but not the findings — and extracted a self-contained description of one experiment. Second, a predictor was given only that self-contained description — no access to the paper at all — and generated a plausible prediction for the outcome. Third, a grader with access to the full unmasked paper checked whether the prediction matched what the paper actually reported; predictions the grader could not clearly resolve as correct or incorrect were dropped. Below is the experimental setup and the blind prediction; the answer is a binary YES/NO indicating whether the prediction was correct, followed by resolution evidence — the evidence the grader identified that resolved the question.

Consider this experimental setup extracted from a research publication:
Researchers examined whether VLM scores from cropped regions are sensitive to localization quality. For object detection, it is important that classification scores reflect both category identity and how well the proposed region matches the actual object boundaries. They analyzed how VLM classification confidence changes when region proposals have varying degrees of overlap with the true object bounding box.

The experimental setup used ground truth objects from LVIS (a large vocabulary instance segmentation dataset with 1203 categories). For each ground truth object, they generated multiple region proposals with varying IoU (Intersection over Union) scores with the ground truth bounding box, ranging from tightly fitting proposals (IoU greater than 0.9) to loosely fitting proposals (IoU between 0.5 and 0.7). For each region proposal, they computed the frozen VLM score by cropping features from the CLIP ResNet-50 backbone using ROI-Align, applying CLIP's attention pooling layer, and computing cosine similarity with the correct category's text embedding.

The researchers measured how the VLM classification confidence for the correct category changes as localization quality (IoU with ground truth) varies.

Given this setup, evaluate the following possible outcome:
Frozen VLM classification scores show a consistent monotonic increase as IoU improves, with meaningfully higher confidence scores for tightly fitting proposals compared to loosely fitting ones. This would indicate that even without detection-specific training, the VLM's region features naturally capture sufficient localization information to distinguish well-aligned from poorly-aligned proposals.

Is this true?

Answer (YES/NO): NO